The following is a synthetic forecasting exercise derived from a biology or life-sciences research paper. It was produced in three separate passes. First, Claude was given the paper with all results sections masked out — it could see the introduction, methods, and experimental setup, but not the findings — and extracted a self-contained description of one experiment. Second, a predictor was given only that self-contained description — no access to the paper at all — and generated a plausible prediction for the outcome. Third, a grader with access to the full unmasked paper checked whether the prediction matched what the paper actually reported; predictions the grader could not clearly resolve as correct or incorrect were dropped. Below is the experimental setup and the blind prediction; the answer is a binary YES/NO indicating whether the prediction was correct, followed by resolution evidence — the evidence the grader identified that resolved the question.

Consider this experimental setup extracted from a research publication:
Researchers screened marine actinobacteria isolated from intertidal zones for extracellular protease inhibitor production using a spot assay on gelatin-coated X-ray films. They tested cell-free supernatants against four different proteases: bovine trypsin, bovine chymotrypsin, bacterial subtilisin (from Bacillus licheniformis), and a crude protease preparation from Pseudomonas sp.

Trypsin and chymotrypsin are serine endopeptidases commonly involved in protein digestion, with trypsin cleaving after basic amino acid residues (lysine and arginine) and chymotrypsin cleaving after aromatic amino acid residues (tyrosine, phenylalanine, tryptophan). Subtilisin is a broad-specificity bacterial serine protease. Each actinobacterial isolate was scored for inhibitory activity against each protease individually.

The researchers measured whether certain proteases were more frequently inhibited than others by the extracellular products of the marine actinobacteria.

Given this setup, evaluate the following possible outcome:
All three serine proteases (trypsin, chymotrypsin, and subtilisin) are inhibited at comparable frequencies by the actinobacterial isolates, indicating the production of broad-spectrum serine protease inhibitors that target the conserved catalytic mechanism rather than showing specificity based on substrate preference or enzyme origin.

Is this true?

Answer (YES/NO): NO